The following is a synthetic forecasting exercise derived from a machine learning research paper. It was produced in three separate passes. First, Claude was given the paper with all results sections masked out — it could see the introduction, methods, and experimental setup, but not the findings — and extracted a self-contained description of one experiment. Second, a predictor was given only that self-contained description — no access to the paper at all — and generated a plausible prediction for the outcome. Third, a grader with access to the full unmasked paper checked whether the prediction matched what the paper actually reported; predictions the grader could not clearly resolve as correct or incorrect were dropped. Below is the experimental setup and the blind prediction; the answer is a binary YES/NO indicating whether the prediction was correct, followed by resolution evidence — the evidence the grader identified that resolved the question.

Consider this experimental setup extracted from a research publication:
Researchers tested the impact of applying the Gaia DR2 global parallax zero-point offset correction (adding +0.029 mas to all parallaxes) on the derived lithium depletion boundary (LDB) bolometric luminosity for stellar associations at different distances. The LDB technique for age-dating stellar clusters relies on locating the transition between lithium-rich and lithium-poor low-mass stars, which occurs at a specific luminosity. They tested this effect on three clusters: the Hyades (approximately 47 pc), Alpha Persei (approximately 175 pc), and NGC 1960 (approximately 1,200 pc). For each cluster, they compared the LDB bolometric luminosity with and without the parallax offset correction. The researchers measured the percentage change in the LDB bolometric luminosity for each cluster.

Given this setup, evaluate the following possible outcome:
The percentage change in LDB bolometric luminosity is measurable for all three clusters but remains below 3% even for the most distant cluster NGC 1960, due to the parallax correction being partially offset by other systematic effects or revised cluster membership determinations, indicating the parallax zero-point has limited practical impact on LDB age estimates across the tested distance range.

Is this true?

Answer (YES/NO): NO